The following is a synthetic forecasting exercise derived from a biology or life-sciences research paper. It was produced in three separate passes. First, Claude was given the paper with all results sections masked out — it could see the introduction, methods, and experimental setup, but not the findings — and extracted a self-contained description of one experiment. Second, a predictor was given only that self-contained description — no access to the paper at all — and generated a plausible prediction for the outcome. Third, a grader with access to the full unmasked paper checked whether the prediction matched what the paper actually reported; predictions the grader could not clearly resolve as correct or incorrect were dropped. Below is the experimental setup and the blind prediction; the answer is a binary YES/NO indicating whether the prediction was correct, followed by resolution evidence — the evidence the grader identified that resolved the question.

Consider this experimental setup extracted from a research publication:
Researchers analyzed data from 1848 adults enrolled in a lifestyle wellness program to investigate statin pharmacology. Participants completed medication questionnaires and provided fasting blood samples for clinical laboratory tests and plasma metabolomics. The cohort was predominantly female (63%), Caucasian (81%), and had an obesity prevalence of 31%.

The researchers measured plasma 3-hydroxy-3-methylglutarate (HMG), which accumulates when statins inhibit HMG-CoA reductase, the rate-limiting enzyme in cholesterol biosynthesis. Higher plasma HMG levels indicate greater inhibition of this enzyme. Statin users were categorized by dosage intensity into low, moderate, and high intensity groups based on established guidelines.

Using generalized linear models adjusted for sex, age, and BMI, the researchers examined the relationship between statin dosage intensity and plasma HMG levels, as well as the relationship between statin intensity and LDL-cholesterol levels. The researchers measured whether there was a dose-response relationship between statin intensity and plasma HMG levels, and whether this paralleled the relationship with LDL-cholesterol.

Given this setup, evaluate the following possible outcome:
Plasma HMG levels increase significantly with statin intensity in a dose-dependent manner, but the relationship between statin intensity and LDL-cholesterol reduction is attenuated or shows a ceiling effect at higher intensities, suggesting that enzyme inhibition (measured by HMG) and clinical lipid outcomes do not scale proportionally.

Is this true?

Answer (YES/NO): NO